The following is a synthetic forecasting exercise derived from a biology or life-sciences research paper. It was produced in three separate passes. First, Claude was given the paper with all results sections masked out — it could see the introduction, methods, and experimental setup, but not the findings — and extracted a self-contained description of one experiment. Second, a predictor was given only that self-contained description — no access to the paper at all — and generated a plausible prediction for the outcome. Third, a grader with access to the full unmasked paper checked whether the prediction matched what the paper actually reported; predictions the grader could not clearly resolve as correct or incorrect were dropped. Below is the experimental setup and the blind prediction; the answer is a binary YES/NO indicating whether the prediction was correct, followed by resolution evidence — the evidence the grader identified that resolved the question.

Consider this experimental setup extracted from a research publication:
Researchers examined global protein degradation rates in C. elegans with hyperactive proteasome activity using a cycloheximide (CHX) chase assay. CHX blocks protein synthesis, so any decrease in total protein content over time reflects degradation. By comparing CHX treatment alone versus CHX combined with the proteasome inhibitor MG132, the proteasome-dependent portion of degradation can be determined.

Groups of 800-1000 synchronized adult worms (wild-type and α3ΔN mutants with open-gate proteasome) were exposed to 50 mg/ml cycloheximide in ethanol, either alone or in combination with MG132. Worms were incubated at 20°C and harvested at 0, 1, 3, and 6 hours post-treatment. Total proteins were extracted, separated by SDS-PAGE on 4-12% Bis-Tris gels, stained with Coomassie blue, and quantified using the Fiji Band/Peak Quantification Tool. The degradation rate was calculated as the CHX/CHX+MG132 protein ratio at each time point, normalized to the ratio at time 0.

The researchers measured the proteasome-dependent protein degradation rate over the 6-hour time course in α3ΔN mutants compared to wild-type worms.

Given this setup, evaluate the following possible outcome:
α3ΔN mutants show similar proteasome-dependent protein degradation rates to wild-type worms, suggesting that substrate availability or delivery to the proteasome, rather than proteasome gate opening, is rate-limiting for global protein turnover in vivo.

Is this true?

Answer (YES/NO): NO